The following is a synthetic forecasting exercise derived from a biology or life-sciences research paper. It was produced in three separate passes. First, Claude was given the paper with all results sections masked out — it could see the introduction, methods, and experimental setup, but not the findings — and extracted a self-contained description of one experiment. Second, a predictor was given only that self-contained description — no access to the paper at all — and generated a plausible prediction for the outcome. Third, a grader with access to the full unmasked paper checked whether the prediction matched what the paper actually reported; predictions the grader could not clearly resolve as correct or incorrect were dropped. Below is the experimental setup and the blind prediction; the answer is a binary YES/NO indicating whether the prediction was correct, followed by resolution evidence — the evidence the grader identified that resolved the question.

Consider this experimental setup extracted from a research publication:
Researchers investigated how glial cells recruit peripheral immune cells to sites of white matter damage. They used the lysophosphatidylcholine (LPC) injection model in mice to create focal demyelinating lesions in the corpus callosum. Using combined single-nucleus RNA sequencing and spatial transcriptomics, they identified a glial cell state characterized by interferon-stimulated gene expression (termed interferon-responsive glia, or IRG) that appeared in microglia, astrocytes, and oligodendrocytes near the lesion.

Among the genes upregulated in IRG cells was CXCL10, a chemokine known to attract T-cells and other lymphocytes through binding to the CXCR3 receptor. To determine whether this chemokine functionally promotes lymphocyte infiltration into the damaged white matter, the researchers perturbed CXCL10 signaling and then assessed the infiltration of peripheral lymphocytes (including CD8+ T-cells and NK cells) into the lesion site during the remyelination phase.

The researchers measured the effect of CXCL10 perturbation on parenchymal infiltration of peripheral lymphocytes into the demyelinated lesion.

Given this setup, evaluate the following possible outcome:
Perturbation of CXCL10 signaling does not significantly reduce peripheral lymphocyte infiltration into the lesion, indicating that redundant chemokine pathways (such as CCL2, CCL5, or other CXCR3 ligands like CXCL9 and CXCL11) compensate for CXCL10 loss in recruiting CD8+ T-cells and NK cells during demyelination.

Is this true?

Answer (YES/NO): NO